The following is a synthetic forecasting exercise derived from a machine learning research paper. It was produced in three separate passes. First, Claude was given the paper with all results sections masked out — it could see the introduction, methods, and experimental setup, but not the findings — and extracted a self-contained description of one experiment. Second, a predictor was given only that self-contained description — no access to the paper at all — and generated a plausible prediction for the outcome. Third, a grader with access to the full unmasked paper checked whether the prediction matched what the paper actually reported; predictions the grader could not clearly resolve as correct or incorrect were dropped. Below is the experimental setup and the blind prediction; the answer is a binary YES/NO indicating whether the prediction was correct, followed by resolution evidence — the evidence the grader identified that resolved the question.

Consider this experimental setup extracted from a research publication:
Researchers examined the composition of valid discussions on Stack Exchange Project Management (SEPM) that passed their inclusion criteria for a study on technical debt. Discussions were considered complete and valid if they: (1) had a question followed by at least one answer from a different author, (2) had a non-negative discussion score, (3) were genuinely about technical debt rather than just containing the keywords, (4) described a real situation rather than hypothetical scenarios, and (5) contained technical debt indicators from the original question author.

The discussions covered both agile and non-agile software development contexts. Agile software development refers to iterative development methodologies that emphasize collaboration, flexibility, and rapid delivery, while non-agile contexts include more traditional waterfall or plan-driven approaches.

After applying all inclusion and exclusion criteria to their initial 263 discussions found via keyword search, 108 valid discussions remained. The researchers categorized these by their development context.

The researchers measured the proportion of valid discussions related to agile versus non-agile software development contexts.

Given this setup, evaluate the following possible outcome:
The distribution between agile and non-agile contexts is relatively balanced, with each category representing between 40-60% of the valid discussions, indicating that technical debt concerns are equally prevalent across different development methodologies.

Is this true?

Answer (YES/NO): NO